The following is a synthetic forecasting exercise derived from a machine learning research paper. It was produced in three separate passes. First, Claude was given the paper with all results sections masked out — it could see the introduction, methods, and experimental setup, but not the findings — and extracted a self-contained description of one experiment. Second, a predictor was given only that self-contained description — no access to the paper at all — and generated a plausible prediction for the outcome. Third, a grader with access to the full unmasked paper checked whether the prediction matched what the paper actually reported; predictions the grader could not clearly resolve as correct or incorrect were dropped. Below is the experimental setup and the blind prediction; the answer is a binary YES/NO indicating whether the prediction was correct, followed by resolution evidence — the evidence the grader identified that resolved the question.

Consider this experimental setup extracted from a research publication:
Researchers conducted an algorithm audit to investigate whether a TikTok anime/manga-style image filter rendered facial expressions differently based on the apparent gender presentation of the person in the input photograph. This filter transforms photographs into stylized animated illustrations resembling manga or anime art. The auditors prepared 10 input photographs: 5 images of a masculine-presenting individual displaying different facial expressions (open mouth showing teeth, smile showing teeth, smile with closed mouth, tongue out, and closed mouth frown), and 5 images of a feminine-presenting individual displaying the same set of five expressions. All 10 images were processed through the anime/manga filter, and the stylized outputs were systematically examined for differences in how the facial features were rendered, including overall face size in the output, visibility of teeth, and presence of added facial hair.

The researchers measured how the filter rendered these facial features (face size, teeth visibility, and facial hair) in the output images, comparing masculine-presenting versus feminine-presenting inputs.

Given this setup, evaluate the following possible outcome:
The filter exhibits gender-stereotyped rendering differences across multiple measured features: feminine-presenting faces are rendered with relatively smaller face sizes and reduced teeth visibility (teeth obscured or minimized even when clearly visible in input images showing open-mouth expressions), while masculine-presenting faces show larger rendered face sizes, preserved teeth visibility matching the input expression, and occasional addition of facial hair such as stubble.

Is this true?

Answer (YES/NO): YES